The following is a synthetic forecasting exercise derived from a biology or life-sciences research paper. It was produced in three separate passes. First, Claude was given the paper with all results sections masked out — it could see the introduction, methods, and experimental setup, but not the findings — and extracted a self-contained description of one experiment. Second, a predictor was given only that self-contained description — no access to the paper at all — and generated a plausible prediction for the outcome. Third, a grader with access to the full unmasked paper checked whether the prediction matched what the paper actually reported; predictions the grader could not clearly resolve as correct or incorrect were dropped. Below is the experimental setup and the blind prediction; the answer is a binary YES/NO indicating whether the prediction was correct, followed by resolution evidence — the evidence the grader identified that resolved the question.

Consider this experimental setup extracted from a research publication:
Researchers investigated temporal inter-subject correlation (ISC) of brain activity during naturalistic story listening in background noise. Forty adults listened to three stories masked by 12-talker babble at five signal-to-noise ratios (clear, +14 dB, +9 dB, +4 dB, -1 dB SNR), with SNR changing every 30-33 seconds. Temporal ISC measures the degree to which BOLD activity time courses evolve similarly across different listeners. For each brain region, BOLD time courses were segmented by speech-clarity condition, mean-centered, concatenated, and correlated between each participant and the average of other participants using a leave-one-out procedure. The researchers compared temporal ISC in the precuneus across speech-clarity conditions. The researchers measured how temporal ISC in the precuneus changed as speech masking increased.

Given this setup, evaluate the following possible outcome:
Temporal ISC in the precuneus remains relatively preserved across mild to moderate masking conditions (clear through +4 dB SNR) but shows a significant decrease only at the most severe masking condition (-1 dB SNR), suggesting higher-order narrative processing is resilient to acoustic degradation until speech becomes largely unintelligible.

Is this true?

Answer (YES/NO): NO